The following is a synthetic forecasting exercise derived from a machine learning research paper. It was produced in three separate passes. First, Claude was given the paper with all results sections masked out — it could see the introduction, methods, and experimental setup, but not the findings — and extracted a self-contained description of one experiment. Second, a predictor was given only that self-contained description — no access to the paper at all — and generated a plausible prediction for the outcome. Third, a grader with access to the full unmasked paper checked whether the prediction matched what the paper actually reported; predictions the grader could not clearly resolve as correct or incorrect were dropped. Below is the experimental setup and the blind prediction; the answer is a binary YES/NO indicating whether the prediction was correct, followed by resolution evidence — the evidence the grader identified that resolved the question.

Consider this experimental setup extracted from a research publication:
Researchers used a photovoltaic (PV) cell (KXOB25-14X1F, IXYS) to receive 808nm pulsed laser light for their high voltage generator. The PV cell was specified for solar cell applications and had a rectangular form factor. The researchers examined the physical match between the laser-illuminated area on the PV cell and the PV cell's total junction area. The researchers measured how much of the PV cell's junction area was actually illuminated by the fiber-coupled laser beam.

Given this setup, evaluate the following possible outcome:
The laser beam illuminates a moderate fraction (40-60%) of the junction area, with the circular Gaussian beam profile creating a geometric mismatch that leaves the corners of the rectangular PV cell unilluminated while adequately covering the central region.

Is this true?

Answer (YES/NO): NO